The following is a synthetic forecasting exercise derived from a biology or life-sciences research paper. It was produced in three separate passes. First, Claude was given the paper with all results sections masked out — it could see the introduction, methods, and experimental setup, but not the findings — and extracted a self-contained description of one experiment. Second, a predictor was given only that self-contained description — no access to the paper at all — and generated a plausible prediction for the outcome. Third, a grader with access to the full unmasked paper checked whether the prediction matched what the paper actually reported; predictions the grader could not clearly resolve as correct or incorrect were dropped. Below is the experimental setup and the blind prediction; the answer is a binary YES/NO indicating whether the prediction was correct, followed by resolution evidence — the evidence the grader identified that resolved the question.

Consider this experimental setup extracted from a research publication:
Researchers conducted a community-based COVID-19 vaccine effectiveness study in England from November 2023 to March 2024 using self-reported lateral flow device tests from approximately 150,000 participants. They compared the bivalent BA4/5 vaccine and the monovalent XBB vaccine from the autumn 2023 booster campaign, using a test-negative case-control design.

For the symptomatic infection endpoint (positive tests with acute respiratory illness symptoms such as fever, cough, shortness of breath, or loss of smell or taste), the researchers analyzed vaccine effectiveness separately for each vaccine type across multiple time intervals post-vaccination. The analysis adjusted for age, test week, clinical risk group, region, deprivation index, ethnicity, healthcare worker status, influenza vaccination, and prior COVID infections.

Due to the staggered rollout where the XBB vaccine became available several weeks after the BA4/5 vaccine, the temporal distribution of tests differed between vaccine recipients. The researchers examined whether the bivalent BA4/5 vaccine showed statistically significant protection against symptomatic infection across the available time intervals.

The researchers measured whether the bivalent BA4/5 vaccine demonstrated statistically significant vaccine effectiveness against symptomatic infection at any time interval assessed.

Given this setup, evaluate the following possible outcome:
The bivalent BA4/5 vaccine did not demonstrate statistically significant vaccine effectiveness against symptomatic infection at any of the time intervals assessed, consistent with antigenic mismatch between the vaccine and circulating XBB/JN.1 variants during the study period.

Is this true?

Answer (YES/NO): YES